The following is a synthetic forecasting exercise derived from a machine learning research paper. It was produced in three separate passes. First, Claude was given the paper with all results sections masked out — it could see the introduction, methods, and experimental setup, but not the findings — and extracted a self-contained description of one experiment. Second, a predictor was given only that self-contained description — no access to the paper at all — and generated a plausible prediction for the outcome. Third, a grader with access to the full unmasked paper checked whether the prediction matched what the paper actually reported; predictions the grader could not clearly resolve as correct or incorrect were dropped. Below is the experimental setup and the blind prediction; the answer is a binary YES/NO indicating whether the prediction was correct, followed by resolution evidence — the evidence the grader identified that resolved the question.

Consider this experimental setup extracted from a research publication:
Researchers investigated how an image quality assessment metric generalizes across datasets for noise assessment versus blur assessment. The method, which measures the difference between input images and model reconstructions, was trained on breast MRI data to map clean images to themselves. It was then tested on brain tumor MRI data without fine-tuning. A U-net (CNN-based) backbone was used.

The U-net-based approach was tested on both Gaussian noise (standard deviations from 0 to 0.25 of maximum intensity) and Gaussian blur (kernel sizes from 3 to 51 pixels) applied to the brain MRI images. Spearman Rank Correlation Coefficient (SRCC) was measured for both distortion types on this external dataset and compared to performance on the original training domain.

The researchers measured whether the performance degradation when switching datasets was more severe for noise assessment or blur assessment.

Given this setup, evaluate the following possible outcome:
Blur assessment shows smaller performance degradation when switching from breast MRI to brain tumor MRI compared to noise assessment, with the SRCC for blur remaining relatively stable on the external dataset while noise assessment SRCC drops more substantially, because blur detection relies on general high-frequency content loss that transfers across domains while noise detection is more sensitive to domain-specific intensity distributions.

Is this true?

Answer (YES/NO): NO